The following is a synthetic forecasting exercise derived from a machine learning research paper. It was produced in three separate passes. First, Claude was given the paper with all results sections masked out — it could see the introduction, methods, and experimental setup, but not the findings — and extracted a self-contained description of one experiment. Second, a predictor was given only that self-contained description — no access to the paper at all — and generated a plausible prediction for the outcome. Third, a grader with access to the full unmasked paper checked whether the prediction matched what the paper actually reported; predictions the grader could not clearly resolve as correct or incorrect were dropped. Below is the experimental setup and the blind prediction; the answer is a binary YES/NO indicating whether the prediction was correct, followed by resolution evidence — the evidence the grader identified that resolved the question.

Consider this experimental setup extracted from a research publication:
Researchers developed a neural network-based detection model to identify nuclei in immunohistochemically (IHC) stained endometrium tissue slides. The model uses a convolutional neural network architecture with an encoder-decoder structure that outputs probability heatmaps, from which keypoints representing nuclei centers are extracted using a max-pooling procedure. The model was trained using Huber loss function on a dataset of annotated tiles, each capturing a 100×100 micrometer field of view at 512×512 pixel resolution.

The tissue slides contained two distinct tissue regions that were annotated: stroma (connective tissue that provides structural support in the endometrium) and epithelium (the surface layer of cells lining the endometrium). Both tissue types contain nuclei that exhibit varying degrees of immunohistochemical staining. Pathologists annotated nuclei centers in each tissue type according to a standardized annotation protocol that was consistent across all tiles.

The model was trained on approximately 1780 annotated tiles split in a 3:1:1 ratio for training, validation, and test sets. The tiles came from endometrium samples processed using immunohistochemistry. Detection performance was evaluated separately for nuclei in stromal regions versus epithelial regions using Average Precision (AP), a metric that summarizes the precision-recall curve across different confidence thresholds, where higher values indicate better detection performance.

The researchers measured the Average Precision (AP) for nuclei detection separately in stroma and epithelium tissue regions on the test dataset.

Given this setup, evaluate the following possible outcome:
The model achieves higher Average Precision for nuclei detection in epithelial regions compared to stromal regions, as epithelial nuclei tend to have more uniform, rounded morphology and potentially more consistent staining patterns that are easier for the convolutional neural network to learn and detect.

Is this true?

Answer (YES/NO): NO